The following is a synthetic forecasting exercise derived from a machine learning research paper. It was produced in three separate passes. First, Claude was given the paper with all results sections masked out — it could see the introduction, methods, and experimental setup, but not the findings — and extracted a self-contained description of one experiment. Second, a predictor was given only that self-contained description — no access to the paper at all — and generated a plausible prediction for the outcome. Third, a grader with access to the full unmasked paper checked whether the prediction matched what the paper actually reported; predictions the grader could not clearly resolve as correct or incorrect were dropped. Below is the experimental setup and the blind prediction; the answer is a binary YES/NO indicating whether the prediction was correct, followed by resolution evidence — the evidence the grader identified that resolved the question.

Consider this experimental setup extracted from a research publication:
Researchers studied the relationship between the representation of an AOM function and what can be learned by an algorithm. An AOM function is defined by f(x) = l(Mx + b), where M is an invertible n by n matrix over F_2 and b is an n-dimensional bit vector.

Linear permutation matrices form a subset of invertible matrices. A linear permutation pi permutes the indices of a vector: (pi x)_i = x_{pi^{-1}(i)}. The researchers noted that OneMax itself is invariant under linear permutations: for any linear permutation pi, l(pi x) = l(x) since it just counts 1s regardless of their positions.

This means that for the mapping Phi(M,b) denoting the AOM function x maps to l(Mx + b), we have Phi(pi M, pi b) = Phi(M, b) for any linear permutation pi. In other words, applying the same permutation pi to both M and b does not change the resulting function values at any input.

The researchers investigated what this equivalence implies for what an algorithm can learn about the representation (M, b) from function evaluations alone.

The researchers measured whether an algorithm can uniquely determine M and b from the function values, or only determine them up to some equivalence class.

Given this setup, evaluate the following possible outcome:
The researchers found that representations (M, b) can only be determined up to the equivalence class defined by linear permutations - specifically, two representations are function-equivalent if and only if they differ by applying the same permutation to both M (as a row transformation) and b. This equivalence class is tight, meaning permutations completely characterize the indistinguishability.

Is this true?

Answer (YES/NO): NO